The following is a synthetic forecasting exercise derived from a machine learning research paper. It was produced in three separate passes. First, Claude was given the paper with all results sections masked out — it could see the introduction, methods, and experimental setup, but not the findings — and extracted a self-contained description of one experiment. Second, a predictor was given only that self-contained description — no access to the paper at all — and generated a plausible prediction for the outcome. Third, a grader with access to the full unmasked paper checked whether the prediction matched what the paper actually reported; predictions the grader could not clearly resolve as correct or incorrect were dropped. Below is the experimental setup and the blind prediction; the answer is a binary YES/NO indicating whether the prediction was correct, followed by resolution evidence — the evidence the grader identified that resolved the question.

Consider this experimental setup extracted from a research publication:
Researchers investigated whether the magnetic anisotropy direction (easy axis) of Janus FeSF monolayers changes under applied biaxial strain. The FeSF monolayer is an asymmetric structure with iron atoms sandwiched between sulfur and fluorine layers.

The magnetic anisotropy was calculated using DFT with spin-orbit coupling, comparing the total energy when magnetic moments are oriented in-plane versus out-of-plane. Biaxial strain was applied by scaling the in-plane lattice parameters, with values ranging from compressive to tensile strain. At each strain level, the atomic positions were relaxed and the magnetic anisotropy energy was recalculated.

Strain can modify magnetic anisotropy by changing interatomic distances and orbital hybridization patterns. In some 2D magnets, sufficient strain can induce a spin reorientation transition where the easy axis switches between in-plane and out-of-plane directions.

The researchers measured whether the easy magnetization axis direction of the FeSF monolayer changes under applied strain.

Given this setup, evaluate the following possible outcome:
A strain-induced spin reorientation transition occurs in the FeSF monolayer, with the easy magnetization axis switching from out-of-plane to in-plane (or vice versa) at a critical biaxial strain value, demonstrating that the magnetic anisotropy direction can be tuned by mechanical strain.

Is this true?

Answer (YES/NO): NO